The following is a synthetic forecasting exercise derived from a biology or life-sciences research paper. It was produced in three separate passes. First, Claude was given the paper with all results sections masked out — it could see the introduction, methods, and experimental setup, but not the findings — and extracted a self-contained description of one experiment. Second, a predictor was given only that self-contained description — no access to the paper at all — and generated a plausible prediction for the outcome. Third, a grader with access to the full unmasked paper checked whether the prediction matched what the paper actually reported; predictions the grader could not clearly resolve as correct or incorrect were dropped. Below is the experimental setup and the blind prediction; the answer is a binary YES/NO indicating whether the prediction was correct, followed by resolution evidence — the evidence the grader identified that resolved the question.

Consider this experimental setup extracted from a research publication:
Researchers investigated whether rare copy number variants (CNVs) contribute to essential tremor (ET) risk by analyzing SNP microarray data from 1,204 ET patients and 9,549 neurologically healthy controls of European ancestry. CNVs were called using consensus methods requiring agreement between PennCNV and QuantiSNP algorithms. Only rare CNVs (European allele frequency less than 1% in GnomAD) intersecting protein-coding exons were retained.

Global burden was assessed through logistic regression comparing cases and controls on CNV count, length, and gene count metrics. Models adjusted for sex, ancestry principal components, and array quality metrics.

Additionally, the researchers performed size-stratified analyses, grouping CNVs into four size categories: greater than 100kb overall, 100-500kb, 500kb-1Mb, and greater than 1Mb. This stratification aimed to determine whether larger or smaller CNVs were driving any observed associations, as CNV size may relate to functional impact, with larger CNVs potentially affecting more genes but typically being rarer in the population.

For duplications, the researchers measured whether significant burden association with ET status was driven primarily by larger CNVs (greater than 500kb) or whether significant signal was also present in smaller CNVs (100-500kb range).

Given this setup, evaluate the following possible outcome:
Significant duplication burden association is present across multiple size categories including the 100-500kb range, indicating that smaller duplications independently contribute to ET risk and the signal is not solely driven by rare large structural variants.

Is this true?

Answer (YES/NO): NO